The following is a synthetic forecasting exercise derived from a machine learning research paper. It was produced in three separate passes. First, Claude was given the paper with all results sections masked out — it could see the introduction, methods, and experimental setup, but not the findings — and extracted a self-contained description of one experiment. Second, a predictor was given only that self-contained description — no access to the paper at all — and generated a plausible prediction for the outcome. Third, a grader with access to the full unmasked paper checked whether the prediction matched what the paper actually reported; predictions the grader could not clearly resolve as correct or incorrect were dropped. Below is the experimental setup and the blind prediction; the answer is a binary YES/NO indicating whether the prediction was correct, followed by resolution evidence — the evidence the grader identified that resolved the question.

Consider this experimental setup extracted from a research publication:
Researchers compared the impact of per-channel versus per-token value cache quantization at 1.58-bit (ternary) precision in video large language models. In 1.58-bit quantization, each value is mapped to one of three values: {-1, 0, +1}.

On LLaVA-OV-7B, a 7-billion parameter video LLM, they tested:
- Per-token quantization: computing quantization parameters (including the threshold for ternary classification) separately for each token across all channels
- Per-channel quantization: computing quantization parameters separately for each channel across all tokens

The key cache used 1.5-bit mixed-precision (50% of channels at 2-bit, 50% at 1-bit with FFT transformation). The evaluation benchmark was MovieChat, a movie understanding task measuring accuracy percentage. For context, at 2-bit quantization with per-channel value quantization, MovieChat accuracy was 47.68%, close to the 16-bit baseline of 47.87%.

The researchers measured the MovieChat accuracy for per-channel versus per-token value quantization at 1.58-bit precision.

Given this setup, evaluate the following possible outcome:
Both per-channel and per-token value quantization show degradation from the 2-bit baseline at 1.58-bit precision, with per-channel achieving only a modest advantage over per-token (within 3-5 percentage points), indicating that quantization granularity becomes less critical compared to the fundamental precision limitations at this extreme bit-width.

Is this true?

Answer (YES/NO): NO